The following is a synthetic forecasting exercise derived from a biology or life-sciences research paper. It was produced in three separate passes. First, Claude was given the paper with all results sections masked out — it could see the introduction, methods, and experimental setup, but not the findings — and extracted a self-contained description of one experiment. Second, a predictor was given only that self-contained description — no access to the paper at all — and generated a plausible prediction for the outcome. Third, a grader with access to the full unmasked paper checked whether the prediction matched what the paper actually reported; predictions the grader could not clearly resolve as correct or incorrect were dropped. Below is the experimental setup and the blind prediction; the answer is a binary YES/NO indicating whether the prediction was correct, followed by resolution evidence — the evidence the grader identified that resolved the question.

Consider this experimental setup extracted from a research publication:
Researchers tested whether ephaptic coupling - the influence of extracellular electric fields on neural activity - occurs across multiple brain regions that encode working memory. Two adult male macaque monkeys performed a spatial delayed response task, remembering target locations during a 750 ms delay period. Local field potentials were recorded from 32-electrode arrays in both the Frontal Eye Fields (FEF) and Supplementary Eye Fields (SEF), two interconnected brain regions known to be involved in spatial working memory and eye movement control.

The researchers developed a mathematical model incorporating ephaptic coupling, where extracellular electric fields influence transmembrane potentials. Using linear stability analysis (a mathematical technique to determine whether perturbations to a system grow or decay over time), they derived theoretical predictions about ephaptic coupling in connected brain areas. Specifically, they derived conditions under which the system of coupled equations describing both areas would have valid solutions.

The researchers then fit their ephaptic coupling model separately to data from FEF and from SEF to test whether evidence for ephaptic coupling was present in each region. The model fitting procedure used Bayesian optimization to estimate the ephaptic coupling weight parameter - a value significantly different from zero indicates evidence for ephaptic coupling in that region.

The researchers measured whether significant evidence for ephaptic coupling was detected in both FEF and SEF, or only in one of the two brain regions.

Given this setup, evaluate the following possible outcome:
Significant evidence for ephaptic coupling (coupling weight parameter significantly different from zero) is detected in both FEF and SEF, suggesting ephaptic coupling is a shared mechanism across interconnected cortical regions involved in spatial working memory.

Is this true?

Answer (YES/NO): YES